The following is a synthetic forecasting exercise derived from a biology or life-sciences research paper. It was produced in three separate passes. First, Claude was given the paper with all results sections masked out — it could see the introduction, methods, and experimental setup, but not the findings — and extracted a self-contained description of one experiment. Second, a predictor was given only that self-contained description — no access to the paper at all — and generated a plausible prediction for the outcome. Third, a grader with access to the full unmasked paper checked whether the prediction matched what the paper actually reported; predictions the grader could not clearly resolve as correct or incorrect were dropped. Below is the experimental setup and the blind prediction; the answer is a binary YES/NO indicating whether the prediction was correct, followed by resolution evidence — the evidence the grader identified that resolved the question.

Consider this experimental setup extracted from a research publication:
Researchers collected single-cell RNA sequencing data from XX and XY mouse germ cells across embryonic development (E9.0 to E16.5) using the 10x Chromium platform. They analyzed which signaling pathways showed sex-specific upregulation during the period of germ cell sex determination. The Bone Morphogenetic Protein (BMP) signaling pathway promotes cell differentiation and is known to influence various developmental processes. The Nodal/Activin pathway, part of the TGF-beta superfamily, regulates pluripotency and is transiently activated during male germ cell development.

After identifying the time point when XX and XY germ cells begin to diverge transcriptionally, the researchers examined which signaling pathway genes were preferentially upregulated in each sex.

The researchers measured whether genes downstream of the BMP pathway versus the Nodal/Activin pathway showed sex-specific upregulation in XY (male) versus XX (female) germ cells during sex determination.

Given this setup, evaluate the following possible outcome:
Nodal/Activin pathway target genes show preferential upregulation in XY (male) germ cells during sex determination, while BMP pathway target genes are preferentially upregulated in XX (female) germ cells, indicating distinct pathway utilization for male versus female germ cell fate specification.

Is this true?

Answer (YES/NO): YES